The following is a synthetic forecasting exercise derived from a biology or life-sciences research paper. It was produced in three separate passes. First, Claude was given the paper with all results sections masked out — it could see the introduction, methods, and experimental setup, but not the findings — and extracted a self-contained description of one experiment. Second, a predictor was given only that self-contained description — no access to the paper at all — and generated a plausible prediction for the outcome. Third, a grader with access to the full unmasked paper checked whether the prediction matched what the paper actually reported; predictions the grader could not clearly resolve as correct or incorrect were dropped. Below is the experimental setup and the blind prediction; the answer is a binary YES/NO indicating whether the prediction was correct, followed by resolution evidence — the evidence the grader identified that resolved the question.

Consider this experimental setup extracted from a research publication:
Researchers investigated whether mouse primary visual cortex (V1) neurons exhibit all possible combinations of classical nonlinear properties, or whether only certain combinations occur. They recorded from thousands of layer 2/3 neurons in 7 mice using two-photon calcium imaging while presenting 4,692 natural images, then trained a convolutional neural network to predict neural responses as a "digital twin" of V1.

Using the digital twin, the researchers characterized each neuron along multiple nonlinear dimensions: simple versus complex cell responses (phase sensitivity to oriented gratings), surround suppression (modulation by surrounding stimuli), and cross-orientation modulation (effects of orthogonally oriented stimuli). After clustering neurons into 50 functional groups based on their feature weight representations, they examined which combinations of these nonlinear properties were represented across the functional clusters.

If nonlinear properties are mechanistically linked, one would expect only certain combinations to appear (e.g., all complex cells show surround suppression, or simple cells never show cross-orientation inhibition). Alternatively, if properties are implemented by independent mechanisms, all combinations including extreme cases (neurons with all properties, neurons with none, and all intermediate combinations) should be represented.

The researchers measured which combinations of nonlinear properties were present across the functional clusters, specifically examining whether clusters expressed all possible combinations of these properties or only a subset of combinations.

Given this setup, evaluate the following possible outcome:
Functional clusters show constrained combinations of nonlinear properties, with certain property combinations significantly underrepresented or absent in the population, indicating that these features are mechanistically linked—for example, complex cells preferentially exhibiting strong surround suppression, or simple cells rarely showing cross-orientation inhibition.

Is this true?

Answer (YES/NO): NO